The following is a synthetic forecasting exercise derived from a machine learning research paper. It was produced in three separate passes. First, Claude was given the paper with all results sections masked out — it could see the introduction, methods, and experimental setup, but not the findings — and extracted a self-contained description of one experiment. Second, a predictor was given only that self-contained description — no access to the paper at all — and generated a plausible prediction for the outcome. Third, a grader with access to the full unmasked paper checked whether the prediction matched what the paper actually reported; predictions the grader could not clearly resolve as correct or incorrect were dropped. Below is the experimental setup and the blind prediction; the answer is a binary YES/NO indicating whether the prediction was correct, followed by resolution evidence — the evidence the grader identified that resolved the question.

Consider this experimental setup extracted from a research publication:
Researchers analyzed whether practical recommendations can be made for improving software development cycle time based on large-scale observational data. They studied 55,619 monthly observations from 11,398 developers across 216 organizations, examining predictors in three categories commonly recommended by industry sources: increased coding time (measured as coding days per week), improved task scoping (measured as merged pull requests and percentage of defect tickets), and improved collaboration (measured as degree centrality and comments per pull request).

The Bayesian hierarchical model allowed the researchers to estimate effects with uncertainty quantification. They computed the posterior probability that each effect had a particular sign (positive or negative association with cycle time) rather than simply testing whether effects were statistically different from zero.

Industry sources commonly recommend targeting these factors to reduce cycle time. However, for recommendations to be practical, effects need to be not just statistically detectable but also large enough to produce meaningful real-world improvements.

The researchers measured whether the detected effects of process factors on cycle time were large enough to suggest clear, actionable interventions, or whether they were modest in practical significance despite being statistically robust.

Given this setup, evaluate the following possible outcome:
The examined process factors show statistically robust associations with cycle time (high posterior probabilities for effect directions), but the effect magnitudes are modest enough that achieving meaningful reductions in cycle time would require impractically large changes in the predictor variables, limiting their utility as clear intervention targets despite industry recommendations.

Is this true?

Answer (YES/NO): NO